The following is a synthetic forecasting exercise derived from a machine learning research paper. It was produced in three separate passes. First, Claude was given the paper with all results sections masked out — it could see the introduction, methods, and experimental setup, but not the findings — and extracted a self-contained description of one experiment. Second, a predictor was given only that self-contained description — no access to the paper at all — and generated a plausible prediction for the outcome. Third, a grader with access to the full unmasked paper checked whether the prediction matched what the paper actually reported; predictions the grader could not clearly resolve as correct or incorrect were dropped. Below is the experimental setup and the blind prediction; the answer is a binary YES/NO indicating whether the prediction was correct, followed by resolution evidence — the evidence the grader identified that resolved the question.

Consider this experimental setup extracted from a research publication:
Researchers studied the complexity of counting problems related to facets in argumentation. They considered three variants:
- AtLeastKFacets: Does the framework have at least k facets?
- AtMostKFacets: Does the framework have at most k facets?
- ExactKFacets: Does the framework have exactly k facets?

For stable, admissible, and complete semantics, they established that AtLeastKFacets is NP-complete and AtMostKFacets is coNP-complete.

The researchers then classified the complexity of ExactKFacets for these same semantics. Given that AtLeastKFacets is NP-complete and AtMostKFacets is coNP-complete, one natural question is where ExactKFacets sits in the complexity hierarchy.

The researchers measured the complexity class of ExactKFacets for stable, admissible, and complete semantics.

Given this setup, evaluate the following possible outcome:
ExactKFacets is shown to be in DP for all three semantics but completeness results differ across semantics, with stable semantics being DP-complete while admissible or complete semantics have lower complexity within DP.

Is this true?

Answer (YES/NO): NO